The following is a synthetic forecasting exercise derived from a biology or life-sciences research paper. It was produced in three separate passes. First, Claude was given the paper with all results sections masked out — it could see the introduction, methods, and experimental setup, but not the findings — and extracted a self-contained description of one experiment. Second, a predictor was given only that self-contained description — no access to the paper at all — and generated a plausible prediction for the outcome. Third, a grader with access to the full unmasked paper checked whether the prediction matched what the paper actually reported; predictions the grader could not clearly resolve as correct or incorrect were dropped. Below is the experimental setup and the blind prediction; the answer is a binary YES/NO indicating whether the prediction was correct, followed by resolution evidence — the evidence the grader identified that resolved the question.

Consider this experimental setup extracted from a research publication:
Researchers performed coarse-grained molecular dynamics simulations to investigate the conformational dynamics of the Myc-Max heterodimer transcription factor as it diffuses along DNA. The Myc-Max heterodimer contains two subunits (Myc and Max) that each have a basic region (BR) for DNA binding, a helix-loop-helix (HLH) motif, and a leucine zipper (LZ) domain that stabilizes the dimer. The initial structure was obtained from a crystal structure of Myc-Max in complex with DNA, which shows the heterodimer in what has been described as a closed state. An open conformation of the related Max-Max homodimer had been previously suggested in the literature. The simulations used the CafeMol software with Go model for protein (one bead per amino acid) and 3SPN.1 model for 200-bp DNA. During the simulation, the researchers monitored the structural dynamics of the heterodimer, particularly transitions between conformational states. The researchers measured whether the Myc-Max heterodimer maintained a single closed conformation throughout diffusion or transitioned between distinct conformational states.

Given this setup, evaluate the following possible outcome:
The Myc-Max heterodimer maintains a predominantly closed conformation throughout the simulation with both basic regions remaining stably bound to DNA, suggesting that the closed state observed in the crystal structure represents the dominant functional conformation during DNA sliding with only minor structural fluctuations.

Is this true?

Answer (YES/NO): NO